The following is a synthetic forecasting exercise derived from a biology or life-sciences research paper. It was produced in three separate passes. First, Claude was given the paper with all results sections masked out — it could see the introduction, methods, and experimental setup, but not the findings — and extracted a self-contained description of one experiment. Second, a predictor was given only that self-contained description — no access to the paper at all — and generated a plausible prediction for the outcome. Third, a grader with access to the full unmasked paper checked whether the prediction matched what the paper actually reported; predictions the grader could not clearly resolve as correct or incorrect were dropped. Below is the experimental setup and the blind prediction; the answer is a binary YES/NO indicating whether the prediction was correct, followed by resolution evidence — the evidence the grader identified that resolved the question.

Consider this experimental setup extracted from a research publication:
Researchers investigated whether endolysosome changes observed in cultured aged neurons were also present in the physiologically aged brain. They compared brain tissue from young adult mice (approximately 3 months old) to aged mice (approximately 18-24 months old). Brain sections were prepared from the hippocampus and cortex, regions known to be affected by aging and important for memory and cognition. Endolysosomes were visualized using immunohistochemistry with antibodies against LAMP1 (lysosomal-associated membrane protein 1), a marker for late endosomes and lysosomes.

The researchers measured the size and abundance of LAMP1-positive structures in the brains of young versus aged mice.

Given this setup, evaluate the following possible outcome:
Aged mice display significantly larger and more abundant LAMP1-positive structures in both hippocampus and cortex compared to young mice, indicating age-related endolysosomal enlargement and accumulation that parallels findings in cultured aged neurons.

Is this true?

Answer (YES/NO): NO